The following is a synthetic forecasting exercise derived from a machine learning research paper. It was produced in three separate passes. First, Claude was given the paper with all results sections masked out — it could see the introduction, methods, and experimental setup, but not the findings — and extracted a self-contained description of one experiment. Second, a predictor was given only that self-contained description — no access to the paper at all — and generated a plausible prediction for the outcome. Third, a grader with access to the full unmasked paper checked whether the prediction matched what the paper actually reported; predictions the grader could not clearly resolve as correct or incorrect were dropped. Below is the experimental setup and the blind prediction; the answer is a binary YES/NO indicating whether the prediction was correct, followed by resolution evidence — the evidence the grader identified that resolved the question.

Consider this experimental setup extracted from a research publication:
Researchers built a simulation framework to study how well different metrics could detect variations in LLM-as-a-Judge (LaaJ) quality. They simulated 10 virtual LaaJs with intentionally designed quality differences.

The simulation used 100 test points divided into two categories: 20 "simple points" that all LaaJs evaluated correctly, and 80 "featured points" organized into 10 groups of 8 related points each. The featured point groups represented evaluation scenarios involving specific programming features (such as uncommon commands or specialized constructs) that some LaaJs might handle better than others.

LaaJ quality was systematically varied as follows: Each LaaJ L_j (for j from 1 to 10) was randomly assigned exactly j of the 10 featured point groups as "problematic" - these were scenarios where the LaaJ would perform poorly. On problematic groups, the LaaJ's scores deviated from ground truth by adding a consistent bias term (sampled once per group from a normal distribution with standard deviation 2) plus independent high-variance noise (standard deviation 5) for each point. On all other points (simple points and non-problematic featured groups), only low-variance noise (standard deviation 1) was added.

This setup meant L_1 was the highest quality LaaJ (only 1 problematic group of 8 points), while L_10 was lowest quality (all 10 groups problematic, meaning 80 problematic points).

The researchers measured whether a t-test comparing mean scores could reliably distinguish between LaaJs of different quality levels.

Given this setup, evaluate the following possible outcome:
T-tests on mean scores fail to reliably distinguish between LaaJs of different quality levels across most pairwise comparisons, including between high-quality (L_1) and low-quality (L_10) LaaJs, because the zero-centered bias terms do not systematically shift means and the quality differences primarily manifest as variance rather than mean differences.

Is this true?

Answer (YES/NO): YES